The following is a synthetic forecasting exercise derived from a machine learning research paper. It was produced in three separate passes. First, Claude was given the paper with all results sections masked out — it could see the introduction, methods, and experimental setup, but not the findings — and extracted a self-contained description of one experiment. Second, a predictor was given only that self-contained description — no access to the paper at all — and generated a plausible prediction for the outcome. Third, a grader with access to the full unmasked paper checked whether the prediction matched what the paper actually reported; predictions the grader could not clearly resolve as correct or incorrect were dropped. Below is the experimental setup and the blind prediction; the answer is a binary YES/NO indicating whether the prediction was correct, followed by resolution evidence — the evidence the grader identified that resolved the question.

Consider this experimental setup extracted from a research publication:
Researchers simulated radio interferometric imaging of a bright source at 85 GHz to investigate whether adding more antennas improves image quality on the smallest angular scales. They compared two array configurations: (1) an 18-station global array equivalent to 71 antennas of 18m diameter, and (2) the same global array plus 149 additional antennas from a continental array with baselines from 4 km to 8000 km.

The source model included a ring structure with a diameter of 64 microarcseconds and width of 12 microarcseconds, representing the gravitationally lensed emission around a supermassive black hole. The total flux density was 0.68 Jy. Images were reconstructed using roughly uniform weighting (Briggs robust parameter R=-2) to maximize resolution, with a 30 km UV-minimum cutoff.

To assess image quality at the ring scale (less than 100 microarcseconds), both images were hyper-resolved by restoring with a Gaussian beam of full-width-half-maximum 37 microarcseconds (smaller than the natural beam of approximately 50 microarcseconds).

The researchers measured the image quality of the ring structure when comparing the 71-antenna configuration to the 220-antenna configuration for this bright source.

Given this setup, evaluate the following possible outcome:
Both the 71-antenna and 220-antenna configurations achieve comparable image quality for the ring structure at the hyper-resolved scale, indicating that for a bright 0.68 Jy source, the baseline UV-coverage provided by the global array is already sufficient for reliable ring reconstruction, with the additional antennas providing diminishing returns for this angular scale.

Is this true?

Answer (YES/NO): YES